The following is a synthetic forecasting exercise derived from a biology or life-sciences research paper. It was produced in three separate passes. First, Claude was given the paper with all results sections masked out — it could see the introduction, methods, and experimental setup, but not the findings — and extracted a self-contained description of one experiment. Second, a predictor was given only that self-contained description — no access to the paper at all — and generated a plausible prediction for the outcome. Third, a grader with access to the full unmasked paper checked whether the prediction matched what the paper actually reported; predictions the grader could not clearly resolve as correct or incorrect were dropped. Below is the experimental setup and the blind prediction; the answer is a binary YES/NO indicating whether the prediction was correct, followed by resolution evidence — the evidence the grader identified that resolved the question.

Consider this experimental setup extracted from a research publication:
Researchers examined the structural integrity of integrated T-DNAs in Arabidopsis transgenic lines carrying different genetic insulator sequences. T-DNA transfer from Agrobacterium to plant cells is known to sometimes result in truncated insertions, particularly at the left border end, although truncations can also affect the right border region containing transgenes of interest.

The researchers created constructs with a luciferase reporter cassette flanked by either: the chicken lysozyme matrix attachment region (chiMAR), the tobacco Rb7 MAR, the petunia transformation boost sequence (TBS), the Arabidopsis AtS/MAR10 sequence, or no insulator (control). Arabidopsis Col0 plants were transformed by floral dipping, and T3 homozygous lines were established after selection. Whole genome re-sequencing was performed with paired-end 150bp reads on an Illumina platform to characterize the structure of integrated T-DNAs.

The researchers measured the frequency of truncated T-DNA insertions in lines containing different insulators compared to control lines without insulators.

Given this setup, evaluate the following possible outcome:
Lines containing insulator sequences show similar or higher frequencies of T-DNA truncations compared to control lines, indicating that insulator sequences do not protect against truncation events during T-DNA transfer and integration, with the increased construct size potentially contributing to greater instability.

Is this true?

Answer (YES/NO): YES